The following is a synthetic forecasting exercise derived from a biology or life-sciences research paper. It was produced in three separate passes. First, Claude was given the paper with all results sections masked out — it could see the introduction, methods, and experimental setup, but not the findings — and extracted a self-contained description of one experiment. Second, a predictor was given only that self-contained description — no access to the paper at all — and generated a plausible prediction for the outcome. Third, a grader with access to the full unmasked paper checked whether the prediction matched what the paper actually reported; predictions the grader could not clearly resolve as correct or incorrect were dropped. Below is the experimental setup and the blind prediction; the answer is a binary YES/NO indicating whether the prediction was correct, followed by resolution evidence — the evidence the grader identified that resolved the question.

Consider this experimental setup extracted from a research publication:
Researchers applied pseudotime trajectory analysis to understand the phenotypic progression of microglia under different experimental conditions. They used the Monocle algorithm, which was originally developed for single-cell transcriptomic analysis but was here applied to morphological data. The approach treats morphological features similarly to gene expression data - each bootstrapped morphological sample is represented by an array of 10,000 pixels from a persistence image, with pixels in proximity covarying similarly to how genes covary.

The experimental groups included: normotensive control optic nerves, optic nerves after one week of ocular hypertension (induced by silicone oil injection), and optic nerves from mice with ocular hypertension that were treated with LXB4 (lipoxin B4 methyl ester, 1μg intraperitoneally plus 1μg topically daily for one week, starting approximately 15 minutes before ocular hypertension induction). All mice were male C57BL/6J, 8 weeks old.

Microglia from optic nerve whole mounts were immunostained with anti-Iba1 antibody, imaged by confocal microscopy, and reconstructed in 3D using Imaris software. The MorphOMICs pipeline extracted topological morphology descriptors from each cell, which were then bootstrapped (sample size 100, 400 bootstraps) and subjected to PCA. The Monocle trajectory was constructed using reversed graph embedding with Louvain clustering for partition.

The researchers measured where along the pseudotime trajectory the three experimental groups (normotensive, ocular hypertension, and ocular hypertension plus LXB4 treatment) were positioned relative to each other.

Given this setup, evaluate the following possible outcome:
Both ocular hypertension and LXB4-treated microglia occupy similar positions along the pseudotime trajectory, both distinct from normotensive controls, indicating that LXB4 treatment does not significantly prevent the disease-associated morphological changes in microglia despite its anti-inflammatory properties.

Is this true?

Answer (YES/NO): NO